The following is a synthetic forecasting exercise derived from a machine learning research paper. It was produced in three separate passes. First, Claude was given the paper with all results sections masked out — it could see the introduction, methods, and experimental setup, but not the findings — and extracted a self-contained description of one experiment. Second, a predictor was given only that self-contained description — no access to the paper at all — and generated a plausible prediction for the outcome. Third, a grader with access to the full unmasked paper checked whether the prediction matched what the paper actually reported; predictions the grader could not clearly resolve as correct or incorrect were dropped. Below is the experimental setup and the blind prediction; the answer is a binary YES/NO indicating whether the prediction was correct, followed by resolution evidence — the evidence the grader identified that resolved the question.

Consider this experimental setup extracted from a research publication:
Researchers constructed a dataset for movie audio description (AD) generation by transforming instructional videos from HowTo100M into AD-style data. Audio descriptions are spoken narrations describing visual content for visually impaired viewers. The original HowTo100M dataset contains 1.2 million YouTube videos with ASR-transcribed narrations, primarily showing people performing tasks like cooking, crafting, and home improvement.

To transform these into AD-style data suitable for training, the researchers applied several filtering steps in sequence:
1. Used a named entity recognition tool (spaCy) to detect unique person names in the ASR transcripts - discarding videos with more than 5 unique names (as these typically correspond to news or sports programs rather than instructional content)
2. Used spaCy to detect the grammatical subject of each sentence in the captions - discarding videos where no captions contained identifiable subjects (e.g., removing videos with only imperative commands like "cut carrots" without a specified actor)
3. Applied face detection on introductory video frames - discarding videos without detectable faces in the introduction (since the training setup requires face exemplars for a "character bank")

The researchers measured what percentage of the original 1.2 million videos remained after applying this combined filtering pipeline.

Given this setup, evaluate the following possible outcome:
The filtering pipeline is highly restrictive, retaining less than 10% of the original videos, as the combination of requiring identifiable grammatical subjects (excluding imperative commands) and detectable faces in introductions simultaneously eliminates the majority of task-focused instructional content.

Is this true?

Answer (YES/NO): NO